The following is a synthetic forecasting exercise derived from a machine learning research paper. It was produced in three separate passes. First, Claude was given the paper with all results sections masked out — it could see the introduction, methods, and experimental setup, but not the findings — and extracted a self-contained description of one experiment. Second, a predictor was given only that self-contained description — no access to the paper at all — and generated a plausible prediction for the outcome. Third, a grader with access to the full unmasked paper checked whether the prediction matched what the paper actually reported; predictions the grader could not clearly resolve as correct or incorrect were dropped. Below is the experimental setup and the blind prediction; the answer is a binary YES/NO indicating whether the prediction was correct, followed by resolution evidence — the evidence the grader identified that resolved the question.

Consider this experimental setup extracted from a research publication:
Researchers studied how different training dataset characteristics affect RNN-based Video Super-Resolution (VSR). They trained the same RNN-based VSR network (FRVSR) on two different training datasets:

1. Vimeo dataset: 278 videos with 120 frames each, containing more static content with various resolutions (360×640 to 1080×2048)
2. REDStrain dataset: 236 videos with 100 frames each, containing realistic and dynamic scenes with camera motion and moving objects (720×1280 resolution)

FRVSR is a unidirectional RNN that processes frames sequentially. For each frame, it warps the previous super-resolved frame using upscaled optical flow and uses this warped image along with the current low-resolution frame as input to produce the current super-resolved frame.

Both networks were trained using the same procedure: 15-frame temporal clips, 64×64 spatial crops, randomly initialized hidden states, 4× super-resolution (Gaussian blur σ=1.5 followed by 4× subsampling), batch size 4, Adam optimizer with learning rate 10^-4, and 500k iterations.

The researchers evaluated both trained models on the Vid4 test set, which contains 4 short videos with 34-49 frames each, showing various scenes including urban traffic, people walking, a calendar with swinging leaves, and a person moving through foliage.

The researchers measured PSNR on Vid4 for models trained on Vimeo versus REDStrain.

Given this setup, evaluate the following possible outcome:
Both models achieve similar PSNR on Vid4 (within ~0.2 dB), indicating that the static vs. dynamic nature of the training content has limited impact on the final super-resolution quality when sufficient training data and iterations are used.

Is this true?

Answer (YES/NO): YES